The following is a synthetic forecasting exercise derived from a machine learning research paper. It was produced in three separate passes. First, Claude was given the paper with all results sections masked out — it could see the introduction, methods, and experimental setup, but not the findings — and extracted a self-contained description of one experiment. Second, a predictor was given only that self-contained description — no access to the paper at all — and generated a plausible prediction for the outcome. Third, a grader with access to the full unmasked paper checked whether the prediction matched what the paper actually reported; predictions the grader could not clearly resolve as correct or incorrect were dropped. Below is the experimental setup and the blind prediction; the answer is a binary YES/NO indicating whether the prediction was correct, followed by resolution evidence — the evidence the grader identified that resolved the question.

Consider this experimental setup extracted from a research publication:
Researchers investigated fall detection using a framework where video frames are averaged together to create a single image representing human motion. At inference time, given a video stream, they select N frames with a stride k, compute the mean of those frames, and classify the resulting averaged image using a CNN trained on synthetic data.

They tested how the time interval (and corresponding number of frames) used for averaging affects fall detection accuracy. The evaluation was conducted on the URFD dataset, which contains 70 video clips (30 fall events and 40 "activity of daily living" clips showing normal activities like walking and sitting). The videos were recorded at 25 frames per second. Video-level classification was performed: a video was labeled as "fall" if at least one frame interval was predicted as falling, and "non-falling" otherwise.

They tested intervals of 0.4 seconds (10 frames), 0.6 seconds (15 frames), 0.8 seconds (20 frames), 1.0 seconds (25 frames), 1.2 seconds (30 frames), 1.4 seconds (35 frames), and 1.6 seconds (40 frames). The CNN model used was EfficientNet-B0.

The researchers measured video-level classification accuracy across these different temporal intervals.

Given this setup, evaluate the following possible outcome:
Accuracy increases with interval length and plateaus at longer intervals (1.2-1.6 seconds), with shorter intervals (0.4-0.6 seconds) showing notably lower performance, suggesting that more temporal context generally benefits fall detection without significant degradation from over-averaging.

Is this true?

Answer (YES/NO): NO